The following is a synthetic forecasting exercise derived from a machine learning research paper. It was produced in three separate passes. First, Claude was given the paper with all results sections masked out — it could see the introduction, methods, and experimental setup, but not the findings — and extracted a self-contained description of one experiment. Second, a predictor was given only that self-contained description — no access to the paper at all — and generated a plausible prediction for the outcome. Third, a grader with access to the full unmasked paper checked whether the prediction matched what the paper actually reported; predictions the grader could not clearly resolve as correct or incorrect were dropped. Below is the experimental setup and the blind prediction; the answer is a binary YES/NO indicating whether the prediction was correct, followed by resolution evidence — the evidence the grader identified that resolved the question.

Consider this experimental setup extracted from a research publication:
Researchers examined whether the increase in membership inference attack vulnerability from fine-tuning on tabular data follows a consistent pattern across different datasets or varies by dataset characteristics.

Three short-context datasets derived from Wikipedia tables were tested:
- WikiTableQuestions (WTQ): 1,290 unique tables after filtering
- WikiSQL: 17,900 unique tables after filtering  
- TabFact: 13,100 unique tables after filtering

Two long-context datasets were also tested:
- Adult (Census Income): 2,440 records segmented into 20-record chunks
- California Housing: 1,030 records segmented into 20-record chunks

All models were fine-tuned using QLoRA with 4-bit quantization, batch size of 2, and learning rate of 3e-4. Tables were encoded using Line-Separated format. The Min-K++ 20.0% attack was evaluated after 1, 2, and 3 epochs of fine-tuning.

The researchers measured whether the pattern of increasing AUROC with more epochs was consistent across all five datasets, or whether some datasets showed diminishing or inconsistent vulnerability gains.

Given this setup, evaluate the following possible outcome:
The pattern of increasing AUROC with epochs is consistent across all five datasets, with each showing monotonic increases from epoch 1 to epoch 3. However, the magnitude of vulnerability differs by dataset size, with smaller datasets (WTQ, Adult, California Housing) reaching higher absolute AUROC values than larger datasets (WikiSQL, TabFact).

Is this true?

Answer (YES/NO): NO